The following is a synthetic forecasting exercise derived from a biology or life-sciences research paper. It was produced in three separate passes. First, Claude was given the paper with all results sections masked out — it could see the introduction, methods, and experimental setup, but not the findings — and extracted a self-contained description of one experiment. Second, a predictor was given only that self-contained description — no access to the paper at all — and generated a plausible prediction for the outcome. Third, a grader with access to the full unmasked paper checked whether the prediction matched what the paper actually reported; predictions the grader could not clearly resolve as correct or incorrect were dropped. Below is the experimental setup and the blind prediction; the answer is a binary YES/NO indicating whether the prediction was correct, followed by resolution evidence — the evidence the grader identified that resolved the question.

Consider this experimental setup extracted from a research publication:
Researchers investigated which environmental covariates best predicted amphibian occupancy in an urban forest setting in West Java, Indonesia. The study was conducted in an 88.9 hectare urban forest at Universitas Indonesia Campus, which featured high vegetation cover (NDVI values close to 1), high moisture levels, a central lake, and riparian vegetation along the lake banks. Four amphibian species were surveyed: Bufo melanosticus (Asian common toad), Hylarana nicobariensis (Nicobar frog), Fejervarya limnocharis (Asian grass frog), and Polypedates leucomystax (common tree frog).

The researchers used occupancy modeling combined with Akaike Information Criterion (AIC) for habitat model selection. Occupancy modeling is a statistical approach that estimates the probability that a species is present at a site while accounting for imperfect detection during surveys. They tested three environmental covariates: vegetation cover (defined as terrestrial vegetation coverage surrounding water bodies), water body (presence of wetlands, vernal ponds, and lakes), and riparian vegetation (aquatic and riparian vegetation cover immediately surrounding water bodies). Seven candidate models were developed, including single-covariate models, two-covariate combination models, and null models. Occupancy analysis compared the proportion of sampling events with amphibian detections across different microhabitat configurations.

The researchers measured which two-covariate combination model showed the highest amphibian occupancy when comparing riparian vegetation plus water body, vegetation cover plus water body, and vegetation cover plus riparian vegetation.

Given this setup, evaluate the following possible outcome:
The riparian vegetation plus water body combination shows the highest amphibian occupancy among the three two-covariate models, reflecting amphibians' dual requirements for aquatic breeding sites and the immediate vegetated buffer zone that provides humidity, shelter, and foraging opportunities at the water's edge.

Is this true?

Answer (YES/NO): YES